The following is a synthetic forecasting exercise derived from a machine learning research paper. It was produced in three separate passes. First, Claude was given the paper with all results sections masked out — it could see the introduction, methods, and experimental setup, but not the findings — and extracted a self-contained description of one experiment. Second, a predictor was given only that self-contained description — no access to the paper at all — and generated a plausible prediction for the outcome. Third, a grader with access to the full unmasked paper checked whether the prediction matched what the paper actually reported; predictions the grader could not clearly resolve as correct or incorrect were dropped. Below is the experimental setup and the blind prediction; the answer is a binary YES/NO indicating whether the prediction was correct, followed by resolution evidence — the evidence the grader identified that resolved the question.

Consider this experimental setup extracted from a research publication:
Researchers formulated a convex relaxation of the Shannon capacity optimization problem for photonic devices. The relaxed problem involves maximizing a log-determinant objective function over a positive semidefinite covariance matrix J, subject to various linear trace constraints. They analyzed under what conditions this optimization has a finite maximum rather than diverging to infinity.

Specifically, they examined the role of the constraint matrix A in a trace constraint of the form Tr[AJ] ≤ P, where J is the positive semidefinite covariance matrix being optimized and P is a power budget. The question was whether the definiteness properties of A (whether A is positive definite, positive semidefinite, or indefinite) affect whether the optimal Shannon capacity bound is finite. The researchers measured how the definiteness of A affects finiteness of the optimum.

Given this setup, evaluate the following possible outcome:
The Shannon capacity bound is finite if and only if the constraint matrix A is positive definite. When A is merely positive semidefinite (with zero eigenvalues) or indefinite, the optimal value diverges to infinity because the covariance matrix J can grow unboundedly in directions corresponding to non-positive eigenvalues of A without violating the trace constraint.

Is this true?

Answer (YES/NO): NO